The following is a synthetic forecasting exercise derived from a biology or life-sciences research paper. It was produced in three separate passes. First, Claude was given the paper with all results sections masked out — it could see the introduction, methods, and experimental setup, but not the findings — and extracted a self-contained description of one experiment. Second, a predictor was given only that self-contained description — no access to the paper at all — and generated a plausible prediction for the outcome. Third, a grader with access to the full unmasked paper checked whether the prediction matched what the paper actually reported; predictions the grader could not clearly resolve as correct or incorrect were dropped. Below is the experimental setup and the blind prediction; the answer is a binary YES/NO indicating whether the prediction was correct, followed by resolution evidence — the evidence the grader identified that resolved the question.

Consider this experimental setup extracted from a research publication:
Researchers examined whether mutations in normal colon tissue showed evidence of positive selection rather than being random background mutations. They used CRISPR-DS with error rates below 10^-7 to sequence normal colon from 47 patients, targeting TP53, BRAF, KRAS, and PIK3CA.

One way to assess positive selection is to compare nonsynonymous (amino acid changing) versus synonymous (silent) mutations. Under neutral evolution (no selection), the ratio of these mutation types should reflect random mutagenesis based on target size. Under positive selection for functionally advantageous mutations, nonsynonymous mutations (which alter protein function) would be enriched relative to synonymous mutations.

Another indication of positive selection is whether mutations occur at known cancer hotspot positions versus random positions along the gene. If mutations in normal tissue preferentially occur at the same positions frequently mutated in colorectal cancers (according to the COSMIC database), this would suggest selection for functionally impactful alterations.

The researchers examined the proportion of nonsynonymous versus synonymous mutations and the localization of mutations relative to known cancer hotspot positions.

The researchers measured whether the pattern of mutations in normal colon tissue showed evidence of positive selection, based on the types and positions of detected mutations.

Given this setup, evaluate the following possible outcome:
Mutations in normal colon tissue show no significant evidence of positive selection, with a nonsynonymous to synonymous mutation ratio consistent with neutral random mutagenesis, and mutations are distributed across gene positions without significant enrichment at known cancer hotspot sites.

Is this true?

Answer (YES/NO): NO